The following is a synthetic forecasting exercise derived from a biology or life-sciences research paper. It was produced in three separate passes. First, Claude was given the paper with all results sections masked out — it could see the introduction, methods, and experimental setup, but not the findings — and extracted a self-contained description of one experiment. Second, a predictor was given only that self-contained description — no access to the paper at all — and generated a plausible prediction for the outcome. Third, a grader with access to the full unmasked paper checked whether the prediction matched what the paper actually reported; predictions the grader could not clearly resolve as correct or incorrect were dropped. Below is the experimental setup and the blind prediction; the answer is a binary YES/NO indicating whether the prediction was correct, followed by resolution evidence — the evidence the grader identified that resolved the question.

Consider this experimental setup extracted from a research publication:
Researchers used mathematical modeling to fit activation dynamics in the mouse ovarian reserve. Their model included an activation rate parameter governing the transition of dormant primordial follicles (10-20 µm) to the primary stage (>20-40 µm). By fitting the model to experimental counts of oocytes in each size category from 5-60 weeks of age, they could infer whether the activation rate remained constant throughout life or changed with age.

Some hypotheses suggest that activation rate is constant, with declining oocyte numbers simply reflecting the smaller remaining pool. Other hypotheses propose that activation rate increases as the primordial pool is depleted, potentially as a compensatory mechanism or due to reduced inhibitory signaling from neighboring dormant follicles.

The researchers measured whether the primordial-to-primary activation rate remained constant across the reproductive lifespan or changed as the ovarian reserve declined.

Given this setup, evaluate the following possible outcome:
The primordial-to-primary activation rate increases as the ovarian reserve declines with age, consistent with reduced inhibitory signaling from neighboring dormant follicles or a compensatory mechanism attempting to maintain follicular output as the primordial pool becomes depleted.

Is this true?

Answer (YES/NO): NO